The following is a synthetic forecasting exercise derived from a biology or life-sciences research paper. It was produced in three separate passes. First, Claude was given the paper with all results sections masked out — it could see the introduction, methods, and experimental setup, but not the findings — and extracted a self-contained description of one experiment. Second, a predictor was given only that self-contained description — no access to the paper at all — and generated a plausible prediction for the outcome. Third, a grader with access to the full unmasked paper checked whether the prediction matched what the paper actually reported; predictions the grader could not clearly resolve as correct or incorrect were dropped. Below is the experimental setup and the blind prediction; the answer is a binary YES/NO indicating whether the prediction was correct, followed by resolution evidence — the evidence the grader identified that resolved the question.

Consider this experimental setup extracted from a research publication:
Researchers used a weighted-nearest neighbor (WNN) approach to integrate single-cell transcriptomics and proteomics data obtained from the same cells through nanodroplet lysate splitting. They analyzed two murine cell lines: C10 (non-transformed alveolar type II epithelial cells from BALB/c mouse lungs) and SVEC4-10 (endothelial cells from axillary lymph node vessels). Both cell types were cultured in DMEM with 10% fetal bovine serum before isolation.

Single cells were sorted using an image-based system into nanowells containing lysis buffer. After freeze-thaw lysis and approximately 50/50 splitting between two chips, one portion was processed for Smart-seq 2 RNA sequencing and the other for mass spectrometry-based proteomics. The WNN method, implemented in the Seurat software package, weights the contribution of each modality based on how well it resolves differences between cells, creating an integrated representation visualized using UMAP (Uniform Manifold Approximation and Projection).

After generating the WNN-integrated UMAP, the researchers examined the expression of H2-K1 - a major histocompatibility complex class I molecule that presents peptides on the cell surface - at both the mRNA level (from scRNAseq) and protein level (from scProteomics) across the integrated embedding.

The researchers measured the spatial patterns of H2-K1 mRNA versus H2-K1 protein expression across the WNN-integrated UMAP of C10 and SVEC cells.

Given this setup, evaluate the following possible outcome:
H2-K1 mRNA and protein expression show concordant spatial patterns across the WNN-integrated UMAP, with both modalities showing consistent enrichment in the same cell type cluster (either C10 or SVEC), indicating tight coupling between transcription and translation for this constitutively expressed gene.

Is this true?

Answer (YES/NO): NO